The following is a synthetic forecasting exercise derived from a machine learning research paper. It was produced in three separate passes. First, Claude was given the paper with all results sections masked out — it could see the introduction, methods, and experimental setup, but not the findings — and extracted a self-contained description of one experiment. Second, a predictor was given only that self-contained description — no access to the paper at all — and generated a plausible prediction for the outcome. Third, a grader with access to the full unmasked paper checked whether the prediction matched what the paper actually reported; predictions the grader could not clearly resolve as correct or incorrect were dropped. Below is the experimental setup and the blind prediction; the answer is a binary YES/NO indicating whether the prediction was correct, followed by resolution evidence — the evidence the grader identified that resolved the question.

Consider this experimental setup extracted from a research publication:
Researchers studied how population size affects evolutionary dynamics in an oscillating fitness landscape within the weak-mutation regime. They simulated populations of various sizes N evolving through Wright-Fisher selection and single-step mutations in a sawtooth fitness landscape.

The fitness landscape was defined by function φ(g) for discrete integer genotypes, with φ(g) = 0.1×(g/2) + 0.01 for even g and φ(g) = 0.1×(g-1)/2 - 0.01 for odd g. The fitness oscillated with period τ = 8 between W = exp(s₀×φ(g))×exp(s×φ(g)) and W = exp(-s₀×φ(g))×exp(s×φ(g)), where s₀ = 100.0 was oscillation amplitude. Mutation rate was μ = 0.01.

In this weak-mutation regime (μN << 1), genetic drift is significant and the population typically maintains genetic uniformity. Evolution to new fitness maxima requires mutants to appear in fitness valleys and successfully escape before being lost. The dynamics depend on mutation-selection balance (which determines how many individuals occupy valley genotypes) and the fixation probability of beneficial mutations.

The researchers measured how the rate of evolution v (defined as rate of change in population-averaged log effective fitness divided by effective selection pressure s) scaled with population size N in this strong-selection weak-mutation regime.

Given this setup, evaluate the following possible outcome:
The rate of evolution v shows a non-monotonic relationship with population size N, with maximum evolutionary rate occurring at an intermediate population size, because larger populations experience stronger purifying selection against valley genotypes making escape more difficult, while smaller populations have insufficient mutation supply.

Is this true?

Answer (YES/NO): NO